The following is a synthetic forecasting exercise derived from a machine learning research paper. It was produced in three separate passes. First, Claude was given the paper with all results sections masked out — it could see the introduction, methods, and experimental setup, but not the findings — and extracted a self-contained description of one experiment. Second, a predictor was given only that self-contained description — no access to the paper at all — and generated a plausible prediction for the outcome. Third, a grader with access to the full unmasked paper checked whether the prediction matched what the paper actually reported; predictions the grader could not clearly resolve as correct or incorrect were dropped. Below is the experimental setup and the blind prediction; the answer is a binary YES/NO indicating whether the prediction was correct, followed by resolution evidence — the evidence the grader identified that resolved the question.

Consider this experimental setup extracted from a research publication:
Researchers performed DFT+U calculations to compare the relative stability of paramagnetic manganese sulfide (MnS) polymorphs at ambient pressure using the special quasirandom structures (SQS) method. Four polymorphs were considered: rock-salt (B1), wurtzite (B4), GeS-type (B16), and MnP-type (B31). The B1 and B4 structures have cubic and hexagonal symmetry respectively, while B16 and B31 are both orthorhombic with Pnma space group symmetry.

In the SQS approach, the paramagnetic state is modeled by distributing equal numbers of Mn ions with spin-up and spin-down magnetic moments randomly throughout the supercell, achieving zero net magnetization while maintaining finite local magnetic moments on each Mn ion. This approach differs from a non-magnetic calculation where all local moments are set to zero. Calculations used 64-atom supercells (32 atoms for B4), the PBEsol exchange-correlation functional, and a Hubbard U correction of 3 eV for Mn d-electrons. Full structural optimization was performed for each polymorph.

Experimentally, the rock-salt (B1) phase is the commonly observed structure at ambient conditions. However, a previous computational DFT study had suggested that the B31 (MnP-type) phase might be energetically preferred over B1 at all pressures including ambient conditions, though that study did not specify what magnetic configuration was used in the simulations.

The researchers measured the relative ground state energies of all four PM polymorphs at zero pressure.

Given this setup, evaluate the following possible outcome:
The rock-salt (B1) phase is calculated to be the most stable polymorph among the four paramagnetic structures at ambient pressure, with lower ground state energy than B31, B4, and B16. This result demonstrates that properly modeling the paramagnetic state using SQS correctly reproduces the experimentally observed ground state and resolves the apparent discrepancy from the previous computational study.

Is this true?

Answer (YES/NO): YES